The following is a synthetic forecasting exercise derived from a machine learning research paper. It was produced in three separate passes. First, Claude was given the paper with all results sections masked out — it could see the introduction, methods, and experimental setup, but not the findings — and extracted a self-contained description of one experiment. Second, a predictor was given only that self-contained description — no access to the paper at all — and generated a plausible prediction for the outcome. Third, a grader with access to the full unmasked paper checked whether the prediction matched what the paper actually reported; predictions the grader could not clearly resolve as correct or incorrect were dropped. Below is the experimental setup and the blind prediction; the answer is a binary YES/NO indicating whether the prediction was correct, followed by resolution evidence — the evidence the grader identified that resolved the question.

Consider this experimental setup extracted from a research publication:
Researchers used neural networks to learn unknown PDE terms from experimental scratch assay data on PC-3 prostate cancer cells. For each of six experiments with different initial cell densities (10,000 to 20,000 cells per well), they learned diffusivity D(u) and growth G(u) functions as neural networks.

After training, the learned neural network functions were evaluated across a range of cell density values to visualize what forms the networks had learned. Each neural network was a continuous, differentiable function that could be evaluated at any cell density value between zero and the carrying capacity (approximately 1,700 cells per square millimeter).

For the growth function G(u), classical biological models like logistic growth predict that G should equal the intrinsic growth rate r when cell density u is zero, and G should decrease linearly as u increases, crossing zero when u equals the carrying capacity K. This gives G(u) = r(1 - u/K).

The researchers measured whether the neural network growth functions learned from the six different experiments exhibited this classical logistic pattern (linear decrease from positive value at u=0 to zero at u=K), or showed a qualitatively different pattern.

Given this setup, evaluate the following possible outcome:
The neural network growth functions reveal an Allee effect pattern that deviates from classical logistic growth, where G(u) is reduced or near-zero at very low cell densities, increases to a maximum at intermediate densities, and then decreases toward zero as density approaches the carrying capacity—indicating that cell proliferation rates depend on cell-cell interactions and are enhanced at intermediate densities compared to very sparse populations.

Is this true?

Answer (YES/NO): NO